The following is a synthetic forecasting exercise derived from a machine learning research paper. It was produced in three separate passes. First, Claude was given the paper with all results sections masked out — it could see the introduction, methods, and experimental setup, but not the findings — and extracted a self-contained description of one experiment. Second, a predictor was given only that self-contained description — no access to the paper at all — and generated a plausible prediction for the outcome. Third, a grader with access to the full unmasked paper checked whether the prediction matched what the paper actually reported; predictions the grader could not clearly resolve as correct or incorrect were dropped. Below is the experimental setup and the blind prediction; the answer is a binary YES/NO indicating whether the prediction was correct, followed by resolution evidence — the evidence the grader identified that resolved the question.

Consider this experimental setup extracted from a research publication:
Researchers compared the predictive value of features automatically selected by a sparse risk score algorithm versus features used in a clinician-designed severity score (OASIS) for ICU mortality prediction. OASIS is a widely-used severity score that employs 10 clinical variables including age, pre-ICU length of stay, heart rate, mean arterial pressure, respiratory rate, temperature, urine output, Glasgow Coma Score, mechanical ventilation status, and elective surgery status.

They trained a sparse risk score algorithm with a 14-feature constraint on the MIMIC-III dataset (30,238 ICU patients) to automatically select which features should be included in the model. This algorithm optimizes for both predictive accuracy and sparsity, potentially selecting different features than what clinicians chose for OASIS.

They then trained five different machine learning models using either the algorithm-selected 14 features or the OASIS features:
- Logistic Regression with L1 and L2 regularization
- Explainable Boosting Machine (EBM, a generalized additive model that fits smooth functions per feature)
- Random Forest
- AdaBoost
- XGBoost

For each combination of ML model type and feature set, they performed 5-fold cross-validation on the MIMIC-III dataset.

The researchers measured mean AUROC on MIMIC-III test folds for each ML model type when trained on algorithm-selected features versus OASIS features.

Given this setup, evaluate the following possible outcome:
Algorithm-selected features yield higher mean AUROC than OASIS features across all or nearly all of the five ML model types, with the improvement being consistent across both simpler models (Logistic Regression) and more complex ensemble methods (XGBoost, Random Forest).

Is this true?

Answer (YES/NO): YES